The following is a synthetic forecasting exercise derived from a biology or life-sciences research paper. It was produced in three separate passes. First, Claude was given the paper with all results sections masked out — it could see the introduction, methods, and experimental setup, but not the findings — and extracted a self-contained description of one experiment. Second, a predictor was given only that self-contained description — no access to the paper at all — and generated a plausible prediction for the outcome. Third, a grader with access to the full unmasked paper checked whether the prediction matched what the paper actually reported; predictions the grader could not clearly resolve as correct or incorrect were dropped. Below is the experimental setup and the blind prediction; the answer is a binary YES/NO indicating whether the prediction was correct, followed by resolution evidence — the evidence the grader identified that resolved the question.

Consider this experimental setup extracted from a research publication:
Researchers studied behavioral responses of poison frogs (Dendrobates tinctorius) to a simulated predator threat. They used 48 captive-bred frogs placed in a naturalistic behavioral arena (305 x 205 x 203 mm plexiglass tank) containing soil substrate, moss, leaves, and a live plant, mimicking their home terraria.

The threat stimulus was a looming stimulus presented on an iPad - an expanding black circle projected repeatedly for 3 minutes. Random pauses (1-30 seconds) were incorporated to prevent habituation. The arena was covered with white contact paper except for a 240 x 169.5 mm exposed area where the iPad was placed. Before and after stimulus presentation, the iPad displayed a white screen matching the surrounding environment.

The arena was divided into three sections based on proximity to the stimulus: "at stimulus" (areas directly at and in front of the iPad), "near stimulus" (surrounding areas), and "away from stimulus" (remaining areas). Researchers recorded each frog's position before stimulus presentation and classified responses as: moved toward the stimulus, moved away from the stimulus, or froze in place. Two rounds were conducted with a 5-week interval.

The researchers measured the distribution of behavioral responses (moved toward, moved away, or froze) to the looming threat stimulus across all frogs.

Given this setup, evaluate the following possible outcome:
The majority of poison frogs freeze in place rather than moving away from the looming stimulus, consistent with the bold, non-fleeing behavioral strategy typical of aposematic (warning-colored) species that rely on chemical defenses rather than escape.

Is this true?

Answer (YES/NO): YES